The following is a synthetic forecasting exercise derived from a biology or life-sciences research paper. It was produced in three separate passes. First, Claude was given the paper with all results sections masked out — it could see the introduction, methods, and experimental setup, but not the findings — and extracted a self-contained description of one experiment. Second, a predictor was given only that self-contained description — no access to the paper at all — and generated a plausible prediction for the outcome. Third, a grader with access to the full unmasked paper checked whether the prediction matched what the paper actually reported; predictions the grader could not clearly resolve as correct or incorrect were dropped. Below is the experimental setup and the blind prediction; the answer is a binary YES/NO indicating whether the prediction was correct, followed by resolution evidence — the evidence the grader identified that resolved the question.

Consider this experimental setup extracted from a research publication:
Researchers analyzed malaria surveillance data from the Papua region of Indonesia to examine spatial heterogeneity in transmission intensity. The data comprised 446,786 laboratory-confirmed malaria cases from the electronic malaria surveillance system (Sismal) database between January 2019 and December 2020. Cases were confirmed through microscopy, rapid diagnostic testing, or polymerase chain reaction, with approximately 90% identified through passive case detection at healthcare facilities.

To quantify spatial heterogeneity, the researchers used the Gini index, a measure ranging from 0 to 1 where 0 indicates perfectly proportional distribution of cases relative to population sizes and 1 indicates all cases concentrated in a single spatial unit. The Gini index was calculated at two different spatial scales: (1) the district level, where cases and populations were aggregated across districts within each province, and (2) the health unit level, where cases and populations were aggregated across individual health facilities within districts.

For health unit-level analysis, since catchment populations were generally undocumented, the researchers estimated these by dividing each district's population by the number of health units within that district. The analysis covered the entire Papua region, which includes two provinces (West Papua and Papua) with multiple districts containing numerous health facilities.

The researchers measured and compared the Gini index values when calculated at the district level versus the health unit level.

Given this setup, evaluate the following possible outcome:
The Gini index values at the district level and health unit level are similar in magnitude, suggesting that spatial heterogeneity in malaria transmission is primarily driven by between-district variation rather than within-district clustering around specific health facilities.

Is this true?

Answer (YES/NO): NO